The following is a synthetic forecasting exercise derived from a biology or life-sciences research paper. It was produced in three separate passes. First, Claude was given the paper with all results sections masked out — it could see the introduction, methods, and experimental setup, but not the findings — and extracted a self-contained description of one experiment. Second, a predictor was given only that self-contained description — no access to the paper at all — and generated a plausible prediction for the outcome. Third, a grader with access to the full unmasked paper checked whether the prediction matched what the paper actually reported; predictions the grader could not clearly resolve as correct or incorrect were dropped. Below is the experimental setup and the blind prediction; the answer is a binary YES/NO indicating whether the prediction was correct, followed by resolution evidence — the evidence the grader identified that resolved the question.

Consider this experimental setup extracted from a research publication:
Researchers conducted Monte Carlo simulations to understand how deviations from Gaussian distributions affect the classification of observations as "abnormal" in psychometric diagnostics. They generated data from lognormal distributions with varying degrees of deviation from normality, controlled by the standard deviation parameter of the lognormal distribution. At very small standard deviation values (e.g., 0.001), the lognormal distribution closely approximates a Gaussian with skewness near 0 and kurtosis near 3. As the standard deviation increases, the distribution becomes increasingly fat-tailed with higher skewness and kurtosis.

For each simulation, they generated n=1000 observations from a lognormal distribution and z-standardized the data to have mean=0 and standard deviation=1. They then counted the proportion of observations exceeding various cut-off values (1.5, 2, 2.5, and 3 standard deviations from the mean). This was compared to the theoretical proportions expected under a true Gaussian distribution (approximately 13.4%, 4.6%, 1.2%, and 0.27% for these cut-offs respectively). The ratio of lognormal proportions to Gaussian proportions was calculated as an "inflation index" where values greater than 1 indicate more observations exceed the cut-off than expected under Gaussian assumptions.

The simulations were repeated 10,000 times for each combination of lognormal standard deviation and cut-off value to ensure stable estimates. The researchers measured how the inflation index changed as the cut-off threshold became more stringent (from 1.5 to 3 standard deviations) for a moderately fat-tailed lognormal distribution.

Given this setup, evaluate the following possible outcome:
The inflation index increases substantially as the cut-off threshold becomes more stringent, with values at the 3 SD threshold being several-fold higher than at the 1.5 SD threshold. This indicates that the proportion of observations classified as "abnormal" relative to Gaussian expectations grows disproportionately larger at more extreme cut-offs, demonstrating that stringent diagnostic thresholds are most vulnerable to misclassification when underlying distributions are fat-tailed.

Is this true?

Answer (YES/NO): YES